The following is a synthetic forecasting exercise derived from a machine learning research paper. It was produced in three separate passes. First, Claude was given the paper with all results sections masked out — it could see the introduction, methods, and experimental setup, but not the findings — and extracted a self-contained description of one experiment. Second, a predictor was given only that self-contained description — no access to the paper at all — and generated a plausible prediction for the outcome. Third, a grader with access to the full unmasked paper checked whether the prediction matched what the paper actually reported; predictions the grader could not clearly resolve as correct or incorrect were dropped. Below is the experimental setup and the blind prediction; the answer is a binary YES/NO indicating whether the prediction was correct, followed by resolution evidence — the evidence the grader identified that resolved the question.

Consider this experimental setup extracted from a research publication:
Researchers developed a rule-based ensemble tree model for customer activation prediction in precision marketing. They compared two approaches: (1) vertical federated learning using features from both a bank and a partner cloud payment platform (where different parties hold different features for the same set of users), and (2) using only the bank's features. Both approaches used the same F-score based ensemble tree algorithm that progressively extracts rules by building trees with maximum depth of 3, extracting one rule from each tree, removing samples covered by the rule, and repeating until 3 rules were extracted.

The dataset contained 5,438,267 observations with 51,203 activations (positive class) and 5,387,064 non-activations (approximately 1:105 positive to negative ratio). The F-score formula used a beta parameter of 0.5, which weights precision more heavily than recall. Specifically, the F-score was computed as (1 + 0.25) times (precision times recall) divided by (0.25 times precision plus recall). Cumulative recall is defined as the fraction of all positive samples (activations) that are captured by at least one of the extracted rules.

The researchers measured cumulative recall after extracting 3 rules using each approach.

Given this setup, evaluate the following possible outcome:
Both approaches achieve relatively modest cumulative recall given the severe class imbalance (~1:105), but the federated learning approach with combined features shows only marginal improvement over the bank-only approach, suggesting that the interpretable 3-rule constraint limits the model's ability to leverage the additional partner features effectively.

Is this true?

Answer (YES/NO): NO